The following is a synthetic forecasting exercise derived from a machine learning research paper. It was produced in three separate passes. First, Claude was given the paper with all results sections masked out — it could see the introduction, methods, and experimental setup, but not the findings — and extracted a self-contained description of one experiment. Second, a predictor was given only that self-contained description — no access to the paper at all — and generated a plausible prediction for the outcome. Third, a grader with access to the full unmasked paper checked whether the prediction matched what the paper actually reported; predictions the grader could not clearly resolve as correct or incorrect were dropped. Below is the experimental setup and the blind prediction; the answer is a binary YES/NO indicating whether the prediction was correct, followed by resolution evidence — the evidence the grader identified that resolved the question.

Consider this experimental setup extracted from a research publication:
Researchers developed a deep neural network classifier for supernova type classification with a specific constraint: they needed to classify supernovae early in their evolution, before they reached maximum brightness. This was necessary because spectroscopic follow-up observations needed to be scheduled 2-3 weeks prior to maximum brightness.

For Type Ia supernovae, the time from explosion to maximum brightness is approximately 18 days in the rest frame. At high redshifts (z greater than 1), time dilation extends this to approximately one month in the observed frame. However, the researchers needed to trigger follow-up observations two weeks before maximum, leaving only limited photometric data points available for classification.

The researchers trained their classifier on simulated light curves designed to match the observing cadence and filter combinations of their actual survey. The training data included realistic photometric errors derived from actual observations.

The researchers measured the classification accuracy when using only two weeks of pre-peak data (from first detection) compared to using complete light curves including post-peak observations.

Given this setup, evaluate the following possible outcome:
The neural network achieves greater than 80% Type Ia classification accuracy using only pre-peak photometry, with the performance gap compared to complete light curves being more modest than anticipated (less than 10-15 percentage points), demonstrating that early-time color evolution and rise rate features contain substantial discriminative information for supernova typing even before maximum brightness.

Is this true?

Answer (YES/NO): NO